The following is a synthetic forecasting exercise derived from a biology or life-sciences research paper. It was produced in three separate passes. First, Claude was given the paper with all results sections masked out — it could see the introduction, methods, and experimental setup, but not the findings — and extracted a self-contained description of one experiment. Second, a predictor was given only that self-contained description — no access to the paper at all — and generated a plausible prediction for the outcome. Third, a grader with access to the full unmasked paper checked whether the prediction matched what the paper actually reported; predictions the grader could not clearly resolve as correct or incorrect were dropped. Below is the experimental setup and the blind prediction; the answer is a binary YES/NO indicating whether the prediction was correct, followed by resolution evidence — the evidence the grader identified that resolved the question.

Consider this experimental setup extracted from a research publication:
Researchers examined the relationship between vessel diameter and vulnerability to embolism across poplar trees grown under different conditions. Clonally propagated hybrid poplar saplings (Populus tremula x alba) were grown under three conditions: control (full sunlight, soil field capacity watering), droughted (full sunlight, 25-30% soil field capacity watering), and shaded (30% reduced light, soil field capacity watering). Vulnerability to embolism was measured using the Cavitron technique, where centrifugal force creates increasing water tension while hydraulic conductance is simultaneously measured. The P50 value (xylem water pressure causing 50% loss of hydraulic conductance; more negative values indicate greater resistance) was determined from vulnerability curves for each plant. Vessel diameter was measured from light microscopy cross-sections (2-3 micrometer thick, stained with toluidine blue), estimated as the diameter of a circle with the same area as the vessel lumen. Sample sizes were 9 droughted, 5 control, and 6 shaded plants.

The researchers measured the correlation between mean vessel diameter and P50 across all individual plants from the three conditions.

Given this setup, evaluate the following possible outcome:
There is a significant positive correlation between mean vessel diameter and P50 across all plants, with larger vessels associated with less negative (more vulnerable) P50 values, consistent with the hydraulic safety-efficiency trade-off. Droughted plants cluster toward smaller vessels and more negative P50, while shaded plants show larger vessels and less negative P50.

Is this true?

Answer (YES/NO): YES